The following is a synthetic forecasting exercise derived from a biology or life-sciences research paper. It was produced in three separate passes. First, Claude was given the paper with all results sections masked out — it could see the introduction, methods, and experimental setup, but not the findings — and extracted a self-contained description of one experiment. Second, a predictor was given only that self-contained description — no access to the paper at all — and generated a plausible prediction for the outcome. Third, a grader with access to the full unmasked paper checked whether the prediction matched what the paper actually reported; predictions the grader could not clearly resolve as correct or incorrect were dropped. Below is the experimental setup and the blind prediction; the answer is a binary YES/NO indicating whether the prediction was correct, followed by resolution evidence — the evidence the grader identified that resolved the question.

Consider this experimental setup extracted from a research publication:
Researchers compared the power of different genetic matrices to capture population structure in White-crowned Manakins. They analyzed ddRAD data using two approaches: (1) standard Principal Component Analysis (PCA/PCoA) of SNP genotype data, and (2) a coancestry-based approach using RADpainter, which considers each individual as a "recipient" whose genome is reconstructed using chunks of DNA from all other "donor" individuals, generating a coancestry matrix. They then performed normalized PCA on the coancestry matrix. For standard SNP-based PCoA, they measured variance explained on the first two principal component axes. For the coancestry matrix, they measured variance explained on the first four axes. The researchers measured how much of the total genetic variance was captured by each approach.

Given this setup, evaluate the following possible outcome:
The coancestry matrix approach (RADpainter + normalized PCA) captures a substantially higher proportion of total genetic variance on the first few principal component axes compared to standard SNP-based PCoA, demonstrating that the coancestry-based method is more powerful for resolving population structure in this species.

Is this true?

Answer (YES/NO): YES